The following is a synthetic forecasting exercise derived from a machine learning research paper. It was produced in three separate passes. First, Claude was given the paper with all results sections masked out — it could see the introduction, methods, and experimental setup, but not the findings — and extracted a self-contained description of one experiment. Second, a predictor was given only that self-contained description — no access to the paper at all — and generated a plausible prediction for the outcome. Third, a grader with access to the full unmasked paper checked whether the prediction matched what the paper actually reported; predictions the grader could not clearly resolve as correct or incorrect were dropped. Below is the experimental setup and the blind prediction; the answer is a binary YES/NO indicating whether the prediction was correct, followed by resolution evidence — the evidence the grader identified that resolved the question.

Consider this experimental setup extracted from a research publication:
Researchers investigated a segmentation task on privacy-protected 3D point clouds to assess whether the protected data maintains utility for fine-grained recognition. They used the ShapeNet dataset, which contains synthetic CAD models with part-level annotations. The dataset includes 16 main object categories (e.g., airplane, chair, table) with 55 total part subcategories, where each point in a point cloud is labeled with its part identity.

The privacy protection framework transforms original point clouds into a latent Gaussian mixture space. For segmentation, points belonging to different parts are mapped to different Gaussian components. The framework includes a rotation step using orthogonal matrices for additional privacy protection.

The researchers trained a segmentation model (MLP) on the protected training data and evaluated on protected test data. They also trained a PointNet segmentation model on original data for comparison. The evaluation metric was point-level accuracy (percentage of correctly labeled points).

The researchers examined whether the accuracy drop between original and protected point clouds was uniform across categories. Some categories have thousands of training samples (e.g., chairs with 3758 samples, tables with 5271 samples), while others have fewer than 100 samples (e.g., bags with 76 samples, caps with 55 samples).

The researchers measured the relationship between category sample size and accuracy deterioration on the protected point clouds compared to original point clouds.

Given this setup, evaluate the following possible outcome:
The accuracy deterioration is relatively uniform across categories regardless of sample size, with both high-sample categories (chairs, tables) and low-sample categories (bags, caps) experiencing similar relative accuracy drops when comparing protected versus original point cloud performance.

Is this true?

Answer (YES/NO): NO